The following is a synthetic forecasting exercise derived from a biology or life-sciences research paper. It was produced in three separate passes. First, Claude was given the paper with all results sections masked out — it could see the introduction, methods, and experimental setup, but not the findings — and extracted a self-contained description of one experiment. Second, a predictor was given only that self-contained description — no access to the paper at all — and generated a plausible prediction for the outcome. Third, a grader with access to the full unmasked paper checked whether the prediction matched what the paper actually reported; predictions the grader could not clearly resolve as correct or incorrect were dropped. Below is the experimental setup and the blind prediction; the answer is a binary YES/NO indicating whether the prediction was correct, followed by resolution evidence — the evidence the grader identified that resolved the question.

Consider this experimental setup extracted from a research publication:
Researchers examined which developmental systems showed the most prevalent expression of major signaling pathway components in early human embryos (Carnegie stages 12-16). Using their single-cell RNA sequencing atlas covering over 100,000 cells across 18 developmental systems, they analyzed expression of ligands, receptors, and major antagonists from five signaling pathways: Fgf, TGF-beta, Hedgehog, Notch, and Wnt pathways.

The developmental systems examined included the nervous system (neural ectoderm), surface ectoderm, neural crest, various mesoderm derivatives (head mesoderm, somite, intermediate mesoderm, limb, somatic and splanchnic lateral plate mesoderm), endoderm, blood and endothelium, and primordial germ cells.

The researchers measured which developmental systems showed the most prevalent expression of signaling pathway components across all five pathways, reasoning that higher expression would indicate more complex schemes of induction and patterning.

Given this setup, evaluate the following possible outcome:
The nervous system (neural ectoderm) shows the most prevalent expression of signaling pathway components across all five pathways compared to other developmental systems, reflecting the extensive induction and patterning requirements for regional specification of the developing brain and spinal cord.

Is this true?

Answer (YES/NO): NO